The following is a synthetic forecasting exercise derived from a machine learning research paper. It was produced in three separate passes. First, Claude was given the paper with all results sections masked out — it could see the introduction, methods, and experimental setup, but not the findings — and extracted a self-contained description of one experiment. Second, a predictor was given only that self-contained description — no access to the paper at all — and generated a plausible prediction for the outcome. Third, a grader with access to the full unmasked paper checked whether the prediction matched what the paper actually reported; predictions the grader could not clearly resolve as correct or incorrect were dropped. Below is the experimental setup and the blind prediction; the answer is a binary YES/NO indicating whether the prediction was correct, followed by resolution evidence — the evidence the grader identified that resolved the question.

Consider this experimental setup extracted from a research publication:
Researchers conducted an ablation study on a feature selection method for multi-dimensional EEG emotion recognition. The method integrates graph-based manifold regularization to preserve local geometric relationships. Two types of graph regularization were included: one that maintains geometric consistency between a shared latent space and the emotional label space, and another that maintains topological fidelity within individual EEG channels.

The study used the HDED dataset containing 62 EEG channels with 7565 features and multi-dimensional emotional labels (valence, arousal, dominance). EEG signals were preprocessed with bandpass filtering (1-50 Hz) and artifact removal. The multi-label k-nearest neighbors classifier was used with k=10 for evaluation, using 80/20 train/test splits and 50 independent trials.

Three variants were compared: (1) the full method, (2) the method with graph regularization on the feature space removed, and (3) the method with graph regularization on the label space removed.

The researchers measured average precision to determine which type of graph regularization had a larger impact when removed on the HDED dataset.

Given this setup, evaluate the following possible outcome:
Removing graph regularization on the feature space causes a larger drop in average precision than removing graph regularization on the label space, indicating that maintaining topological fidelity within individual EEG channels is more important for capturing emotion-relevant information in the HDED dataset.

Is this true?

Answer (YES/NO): NO